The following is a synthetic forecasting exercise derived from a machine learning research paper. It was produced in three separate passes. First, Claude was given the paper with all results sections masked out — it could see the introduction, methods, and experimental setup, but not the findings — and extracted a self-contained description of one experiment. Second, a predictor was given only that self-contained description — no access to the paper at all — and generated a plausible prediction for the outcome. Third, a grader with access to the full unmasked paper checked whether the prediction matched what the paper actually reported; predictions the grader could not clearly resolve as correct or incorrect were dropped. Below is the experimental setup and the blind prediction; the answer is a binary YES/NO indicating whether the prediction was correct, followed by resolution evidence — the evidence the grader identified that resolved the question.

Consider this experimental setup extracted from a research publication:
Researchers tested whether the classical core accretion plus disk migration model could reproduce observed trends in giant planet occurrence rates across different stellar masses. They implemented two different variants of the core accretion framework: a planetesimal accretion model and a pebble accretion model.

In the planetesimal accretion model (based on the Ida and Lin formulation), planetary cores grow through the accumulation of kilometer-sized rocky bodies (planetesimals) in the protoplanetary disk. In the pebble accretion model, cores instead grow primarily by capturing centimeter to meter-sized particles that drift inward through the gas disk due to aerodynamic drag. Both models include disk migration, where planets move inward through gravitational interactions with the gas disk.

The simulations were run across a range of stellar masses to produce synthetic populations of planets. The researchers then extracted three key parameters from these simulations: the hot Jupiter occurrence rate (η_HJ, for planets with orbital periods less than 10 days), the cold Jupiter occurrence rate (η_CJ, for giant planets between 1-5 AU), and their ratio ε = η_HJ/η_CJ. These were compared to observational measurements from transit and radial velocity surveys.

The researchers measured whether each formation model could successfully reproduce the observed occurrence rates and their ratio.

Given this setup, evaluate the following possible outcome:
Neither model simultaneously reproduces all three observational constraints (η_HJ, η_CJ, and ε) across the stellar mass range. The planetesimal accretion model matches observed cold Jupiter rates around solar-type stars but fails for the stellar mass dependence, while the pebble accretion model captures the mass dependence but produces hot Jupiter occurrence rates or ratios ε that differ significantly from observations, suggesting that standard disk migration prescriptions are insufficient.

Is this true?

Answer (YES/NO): NO